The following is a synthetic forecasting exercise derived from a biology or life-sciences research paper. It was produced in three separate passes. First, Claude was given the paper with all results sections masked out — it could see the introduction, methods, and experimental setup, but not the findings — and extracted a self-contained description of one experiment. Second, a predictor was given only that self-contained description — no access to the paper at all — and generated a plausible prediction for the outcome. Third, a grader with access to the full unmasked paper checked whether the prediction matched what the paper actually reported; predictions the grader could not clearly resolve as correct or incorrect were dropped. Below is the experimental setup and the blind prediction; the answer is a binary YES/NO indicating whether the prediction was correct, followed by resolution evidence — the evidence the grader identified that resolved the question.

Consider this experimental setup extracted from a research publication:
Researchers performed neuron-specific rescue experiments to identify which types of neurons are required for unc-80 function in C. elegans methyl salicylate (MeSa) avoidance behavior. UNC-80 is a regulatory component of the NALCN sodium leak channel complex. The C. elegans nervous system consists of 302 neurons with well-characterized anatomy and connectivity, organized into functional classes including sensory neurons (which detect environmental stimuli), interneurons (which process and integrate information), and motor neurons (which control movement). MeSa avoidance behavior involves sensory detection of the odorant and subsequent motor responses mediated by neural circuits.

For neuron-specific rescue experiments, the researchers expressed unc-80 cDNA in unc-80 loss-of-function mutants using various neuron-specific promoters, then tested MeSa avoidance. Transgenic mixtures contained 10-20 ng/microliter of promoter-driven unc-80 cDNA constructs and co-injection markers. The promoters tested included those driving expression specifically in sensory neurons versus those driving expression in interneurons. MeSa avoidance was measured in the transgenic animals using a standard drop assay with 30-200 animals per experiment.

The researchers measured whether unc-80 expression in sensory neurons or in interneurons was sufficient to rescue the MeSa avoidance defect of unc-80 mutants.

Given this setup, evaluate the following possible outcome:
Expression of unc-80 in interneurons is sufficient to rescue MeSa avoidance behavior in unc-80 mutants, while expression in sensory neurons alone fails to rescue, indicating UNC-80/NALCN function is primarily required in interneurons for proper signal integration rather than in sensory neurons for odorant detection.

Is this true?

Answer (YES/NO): YES